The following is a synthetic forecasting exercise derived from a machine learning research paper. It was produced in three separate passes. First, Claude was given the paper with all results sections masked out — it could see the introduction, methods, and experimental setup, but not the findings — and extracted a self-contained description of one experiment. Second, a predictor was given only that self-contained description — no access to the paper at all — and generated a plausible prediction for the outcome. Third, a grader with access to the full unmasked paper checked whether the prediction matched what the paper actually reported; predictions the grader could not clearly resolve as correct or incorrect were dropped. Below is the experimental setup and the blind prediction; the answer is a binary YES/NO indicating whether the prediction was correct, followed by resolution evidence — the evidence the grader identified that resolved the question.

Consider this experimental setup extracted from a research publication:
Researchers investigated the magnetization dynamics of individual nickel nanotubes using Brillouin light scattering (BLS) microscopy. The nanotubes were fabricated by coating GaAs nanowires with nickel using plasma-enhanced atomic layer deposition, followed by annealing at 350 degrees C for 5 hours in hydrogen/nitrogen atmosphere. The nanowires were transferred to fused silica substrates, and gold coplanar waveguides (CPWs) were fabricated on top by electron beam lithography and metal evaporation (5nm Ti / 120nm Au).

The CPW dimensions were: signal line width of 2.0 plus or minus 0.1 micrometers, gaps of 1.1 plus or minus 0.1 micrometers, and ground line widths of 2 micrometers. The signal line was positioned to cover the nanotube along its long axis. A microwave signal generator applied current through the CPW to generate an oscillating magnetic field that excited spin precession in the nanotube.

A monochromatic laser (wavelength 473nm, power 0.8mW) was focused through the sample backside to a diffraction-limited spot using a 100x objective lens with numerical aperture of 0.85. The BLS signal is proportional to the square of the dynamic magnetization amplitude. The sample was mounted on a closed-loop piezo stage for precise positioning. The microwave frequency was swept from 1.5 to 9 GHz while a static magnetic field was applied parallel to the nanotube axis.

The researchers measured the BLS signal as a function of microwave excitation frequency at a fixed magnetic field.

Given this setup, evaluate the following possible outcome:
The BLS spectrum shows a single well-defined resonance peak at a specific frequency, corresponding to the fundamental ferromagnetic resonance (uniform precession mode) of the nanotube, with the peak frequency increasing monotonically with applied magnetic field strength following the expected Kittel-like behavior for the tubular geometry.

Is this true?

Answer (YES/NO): NO